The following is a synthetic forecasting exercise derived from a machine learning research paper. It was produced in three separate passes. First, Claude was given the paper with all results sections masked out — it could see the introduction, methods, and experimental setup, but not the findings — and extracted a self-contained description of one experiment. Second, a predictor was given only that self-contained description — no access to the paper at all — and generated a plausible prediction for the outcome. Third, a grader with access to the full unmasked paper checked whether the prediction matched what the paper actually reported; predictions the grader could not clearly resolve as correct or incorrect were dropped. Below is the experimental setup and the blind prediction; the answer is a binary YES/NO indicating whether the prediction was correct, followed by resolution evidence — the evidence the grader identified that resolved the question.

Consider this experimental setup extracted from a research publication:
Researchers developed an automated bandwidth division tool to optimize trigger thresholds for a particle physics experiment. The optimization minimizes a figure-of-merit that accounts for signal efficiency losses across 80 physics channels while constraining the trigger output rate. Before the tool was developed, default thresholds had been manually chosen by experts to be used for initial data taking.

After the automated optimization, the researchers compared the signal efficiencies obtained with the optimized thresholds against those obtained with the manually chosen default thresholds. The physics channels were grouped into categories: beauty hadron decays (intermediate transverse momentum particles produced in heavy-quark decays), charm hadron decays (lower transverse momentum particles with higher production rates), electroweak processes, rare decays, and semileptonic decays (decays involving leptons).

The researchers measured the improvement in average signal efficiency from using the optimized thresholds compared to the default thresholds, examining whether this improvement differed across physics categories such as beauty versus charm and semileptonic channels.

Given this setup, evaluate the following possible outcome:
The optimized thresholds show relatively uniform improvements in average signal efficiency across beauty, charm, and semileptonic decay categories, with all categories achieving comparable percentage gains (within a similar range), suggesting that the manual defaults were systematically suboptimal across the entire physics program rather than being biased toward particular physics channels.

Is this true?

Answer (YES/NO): NO